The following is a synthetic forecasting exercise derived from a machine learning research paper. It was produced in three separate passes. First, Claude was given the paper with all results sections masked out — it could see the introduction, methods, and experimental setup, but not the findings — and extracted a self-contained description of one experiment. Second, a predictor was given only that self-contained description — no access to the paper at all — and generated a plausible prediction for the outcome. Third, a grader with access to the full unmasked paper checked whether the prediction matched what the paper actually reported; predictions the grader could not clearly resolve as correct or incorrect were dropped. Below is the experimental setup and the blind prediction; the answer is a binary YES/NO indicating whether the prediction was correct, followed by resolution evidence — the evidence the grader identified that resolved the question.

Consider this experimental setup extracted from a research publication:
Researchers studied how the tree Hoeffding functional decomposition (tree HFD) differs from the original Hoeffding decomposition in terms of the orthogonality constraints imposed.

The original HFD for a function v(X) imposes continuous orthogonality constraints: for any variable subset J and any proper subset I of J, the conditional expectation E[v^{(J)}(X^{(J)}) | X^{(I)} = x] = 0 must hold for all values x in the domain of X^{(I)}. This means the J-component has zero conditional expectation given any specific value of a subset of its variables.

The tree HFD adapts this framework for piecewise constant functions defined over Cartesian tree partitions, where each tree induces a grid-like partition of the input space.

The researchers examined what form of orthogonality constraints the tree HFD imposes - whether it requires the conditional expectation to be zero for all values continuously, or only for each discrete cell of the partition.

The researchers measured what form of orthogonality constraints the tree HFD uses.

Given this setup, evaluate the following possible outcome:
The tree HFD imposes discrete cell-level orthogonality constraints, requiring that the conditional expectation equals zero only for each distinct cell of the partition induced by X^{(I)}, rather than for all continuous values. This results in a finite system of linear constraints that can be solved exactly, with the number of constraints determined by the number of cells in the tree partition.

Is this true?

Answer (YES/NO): YES